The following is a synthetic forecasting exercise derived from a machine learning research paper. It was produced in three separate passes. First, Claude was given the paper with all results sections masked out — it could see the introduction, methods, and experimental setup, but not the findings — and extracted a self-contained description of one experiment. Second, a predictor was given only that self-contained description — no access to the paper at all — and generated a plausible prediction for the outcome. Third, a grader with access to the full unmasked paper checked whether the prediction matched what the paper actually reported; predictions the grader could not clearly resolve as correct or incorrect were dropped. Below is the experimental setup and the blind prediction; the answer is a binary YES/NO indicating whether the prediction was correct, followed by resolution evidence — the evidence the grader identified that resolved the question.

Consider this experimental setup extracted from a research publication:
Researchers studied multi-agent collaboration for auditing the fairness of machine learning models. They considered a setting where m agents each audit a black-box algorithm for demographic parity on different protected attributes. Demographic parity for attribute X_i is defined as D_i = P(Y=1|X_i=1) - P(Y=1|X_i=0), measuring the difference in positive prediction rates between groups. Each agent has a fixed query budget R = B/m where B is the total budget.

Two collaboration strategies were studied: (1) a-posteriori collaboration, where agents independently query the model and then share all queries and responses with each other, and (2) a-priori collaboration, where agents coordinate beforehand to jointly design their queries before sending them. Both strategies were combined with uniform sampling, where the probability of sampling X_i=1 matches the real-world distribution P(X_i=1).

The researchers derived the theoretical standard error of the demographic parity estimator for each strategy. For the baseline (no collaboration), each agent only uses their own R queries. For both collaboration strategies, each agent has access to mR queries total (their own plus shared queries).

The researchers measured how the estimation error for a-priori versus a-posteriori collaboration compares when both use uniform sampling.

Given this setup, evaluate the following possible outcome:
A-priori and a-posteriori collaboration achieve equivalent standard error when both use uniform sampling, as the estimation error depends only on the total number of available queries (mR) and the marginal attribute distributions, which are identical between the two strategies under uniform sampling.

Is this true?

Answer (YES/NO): YES